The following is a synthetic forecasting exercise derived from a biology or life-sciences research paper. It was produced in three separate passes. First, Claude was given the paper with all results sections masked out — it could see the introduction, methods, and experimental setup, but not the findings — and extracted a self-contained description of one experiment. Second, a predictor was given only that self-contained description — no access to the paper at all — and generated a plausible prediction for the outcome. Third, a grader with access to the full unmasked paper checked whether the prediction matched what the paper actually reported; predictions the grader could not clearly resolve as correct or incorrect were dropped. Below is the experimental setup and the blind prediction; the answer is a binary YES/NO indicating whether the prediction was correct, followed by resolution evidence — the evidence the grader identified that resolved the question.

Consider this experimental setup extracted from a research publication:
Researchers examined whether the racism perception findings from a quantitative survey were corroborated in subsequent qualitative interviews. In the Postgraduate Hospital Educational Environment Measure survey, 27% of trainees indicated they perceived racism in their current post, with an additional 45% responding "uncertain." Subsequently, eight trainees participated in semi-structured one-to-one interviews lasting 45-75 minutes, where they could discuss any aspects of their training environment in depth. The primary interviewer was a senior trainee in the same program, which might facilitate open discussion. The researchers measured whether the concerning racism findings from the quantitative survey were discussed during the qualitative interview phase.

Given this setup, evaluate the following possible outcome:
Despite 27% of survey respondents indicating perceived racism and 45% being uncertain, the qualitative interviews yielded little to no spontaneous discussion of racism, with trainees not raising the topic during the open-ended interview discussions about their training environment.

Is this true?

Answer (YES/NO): YES